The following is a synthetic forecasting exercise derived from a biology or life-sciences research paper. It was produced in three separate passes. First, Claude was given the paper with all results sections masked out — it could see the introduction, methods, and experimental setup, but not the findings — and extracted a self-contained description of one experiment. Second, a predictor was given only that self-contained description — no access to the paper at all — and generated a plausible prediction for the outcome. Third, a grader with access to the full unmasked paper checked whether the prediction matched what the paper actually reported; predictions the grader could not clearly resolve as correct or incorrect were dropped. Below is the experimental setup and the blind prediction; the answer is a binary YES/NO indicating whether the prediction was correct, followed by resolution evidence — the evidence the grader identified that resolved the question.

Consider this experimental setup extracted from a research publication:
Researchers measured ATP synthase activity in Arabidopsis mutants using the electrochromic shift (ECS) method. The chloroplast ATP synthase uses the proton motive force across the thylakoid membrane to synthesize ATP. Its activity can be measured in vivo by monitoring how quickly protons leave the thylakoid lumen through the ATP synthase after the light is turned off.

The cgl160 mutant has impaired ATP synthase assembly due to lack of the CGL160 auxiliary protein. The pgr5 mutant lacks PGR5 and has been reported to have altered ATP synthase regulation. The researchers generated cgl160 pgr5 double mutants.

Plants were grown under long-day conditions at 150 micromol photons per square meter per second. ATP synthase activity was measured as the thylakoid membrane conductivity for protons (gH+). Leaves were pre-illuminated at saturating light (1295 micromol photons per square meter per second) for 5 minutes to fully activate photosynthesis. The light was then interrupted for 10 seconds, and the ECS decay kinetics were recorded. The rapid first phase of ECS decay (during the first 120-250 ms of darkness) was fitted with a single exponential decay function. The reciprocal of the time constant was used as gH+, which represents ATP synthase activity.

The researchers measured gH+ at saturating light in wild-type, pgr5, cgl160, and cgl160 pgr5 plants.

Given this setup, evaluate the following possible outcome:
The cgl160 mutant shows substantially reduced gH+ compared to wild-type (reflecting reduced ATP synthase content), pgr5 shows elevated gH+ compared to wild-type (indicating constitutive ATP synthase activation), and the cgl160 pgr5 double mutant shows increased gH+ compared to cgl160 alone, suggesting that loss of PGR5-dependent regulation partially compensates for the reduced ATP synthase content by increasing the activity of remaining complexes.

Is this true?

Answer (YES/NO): NO